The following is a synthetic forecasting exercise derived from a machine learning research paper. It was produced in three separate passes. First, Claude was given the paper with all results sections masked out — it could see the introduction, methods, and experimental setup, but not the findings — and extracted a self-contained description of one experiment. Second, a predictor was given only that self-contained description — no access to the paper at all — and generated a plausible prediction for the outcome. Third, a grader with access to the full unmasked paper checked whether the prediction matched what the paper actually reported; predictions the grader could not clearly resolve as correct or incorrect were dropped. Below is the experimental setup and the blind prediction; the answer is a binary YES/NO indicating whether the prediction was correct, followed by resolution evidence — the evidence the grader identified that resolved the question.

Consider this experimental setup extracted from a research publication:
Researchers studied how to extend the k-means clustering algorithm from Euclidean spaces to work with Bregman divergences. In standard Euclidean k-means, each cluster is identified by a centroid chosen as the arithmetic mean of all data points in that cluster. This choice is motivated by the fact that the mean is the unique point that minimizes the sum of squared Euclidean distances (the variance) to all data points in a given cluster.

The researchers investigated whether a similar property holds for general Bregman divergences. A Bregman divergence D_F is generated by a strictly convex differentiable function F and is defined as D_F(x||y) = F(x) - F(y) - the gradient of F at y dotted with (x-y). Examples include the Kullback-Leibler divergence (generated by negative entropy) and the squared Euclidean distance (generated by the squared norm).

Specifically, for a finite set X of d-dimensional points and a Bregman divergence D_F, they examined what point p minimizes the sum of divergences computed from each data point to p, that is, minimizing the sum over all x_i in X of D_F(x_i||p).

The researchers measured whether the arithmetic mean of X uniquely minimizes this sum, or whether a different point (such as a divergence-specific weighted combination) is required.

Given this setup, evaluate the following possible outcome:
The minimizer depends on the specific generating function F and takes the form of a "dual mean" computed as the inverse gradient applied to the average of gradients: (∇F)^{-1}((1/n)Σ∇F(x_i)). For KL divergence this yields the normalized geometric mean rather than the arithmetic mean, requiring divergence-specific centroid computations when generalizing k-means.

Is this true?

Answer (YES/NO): NO